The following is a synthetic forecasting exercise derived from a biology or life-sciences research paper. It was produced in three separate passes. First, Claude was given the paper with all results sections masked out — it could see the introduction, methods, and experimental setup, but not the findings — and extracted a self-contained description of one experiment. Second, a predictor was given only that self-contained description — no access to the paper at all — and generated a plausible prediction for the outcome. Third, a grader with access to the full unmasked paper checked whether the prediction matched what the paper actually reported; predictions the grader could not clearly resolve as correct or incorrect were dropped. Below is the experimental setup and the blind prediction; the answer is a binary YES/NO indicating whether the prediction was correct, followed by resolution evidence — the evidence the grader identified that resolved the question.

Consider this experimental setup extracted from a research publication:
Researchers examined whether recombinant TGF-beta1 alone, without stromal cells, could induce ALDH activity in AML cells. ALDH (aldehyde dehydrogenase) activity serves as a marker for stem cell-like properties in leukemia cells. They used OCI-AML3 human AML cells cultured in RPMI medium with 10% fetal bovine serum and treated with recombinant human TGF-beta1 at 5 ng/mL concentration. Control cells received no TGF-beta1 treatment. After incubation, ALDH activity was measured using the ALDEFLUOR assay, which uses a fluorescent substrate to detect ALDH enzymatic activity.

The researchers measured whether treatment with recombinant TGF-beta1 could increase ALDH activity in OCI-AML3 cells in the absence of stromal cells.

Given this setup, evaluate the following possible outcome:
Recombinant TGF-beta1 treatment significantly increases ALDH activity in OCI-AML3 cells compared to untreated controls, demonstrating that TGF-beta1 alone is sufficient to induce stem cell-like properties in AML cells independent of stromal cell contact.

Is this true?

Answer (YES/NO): YES